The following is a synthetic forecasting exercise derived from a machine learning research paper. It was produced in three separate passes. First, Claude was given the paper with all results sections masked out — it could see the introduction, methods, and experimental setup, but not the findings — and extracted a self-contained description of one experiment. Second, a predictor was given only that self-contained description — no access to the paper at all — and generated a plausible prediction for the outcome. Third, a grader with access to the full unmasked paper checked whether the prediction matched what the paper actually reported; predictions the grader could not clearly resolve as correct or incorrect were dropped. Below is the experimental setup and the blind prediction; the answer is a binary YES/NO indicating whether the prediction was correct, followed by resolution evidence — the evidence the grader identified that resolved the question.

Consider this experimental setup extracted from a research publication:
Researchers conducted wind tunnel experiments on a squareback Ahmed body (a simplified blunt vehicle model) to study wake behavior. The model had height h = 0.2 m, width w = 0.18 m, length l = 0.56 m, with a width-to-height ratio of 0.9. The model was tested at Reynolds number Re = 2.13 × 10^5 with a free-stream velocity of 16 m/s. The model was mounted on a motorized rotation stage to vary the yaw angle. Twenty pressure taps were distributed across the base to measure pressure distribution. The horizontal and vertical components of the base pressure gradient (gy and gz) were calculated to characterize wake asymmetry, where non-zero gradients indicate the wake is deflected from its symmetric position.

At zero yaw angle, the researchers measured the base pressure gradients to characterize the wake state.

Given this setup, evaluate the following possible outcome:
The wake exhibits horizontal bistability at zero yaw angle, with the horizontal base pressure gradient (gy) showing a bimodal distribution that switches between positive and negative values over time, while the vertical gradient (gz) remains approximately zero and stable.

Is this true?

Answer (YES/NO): NO